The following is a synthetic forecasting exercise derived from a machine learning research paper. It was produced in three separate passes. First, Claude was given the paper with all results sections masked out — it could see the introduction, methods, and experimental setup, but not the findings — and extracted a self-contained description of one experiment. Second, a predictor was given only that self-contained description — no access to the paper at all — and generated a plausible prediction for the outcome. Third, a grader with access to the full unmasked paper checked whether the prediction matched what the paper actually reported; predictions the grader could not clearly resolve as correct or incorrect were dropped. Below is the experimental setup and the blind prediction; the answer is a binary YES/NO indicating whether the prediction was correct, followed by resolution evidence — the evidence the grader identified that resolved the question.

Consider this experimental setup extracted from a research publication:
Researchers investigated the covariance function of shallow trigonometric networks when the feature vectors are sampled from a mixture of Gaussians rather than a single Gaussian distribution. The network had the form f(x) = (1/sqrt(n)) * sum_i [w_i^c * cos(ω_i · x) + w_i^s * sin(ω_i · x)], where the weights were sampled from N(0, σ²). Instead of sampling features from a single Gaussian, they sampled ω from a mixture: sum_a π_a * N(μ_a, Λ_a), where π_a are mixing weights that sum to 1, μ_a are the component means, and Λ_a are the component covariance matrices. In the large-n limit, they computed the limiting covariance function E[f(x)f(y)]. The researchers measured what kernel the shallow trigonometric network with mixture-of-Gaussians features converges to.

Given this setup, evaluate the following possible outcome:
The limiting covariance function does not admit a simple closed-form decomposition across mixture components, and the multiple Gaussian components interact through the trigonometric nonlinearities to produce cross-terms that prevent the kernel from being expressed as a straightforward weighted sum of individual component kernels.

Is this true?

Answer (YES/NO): NO